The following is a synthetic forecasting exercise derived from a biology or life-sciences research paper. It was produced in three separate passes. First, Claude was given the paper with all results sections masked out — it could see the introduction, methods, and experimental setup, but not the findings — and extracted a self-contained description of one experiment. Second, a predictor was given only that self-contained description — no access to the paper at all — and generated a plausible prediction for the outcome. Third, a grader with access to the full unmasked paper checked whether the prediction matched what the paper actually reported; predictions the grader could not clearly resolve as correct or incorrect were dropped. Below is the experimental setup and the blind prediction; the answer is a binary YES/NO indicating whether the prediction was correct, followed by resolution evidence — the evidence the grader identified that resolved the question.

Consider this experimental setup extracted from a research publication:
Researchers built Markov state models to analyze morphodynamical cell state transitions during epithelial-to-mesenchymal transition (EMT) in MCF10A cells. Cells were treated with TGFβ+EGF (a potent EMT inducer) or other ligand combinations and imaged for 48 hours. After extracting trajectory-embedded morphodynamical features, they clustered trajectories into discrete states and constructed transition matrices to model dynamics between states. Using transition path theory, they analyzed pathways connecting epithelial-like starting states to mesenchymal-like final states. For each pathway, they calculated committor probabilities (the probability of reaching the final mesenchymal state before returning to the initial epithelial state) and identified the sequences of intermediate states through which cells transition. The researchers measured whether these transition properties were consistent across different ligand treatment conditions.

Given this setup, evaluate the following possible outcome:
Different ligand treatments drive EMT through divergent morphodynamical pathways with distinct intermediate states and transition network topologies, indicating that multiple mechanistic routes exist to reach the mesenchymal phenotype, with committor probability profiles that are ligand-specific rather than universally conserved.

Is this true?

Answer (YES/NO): NO